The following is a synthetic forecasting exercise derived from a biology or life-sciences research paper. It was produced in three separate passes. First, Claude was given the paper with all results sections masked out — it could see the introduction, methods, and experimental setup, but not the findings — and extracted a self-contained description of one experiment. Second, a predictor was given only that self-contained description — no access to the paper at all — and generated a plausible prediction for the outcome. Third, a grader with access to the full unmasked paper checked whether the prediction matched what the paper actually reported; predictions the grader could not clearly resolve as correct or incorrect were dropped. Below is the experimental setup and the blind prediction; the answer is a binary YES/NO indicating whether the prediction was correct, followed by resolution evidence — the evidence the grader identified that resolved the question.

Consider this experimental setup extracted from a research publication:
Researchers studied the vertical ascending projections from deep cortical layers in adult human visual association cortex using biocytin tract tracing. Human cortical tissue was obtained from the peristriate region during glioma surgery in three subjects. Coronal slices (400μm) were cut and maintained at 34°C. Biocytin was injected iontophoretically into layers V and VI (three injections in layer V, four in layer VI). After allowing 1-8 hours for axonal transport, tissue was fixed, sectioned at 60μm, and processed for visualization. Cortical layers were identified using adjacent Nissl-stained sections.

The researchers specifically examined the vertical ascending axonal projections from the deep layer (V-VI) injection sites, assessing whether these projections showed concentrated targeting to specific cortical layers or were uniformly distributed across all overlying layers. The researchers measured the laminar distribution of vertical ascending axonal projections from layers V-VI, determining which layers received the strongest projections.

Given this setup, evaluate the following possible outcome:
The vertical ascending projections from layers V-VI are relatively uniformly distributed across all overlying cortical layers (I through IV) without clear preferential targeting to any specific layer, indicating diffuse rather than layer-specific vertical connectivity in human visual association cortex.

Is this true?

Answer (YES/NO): NO